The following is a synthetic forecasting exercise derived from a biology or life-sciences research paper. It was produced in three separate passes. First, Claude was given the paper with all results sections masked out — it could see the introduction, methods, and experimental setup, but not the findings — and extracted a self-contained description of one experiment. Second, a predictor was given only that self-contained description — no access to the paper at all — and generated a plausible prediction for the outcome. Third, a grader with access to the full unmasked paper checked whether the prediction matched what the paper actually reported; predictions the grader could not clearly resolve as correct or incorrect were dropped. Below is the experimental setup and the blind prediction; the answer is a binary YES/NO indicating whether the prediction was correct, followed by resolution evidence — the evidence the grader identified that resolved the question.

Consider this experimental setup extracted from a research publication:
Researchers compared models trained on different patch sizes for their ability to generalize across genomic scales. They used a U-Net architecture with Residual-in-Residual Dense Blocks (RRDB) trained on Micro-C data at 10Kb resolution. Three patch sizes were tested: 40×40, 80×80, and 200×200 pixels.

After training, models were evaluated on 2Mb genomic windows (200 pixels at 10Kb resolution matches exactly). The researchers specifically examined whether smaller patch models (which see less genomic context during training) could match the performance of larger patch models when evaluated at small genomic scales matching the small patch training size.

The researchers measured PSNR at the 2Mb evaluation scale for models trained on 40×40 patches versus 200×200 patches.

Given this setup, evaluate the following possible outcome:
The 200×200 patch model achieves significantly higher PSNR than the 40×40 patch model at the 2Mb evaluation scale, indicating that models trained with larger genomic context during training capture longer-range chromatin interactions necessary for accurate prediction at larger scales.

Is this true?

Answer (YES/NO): NO